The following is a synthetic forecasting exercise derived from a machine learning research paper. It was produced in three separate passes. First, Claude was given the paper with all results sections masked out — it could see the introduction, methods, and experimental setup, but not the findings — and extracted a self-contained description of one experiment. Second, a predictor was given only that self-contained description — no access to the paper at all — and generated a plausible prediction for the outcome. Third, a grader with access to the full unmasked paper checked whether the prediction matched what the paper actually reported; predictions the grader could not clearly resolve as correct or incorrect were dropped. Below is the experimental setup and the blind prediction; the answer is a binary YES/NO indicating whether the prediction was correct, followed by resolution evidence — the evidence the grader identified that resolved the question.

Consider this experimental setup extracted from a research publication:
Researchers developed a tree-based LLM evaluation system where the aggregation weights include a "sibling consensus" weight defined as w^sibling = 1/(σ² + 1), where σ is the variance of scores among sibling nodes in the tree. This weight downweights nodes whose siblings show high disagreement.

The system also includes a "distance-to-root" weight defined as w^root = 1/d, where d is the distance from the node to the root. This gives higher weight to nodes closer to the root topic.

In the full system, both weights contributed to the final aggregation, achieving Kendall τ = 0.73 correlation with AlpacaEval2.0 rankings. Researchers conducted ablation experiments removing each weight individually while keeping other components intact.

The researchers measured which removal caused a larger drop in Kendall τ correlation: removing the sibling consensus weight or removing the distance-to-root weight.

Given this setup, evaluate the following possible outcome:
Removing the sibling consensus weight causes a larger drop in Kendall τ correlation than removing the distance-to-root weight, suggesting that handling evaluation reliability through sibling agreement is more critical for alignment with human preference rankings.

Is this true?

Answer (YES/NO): YES